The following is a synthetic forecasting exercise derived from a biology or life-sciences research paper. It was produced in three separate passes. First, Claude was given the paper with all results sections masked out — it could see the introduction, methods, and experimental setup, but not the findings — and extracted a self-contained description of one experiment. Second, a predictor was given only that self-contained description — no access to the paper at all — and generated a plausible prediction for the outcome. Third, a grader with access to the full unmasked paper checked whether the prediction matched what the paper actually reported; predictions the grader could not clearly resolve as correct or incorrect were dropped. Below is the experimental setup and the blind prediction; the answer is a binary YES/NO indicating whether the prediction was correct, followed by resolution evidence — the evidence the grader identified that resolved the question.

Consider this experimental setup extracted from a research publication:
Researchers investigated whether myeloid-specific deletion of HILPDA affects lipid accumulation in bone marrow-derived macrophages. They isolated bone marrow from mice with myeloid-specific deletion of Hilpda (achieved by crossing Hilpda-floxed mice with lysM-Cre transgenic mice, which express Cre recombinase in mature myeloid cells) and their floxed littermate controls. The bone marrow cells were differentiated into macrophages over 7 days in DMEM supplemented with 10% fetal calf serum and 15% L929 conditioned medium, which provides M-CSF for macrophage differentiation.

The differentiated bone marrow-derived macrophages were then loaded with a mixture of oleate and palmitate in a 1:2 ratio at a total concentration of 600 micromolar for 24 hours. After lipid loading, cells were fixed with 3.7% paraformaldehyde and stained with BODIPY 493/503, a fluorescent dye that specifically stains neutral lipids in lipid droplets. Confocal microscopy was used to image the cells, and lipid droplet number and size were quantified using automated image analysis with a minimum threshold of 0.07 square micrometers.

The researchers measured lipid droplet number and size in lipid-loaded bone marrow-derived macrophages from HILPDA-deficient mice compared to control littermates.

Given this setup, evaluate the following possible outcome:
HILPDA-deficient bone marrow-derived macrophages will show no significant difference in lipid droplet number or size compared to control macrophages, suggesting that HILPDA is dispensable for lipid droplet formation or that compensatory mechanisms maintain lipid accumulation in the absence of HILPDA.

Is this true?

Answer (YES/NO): NO